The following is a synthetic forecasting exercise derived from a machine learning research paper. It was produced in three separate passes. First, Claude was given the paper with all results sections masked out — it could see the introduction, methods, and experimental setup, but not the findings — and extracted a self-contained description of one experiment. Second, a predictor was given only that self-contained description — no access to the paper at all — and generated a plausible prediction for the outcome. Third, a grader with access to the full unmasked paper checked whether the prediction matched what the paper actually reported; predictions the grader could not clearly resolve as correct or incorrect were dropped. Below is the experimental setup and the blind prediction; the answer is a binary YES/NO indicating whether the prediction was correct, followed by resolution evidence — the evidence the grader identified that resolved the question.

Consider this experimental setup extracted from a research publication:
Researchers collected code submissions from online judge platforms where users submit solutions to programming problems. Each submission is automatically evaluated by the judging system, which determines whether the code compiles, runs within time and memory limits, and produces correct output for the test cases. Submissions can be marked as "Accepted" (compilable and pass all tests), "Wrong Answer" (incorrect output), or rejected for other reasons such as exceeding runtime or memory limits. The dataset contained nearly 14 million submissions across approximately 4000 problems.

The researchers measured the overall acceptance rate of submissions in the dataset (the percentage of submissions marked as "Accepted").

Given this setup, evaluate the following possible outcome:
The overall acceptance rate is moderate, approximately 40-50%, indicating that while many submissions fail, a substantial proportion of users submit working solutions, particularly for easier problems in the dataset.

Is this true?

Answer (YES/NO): NO